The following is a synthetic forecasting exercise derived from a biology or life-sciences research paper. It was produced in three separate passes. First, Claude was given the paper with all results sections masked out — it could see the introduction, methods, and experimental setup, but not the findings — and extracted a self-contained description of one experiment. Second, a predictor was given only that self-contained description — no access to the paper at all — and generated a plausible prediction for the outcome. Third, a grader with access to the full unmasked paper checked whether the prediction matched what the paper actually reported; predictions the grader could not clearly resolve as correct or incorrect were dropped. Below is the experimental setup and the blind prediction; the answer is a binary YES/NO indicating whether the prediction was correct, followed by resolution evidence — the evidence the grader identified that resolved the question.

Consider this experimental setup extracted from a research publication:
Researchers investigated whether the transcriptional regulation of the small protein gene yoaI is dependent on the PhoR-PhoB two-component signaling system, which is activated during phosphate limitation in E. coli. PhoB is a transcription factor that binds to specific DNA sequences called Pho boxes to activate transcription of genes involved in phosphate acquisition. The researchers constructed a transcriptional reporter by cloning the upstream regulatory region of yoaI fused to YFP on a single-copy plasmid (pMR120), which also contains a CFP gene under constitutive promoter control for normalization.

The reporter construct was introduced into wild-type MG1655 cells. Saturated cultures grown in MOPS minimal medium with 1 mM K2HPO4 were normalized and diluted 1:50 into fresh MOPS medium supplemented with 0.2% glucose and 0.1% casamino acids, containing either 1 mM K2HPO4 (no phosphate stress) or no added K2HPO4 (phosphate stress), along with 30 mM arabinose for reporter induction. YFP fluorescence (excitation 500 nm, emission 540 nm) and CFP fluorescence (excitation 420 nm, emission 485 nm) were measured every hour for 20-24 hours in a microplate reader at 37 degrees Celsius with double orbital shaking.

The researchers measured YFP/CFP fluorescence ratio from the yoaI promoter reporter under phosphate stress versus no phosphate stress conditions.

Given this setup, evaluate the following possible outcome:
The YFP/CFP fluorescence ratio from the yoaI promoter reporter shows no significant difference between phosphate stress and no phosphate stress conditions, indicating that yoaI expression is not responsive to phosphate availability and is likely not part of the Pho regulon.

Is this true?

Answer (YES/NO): NO